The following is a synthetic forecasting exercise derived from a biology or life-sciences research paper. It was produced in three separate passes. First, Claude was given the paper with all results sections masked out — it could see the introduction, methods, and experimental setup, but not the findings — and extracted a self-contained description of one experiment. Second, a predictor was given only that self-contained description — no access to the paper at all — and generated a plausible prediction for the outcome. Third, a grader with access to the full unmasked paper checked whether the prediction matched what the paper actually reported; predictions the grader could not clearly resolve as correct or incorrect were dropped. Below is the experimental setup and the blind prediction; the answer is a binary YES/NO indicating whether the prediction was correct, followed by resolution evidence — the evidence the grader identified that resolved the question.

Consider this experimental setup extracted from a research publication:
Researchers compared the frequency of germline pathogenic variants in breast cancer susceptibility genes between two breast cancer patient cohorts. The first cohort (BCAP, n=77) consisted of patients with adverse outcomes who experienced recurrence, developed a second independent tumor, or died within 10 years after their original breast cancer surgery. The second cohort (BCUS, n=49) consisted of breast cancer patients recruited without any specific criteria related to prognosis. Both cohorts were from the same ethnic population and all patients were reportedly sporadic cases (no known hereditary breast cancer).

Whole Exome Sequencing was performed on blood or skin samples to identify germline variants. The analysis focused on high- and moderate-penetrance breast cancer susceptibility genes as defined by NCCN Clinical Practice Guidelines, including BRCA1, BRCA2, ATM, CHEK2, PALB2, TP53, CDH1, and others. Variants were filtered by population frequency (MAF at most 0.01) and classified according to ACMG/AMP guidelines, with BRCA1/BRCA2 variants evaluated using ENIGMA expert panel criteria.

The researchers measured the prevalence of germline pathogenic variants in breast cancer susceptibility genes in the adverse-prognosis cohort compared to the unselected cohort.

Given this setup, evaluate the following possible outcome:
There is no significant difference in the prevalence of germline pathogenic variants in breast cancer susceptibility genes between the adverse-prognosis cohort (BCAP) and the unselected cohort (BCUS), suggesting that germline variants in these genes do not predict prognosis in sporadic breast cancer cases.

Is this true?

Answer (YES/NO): NO